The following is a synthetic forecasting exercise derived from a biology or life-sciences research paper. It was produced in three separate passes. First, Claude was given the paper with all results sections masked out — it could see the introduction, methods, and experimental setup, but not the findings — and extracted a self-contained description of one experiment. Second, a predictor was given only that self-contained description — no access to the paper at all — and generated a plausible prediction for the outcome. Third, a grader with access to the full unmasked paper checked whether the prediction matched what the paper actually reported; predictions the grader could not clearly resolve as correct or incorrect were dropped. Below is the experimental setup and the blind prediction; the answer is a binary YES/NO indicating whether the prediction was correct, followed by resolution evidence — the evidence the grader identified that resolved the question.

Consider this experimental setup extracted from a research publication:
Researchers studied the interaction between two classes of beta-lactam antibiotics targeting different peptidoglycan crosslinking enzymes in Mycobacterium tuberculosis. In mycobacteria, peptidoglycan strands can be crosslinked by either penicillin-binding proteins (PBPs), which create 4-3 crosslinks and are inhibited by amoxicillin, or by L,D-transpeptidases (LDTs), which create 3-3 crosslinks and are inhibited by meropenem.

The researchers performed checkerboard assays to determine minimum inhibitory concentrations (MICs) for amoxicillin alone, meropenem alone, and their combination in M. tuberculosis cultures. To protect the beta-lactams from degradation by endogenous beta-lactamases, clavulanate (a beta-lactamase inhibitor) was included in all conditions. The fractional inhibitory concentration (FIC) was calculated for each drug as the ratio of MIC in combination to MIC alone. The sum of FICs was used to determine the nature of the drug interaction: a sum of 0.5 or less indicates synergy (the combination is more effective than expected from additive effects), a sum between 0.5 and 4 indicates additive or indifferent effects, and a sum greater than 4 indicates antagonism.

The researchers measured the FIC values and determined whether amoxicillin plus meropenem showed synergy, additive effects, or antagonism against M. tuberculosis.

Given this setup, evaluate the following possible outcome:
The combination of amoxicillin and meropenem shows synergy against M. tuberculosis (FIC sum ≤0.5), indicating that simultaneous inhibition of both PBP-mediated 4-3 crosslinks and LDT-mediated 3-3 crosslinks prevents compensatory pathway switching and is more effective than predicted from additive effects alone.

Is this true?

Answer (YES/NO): YES